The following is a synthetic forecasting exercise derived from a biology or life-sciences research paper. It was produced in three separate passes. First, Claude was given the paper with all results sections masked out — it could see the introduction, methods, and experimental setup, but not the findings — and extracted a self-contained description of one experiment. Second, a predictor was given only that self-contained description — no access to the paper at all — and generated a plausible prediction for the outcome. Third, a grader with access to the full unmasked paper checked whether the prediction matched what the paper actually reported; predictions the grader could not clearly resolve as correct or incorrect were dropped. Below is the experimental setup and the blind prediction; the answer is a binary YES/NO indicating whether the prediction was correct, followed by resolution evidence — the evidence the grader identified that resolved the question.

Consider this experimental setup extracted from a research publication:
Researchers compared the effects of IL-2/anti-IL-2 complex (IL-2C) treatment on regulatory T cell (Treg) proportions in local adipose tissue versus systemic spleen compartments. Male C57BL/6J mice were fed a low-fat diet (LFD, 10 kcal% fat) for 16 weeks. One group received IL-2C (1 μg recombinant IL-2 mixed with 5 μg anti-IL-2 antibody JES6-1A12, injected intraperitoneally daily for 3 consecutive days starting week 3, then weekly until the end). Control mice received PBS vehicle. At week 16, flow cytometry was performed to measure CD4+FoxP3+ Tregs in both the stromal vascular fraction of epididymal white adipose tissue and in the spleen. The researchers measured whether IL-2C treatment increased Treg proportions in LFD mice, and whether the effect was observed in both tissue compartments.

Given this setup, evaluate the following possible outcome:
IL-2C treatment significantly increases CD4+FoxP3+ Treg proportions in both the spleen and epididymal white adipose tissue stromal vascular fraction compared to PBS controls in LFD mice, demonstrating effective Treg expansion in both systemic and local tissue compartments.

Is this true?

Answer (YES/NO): NO